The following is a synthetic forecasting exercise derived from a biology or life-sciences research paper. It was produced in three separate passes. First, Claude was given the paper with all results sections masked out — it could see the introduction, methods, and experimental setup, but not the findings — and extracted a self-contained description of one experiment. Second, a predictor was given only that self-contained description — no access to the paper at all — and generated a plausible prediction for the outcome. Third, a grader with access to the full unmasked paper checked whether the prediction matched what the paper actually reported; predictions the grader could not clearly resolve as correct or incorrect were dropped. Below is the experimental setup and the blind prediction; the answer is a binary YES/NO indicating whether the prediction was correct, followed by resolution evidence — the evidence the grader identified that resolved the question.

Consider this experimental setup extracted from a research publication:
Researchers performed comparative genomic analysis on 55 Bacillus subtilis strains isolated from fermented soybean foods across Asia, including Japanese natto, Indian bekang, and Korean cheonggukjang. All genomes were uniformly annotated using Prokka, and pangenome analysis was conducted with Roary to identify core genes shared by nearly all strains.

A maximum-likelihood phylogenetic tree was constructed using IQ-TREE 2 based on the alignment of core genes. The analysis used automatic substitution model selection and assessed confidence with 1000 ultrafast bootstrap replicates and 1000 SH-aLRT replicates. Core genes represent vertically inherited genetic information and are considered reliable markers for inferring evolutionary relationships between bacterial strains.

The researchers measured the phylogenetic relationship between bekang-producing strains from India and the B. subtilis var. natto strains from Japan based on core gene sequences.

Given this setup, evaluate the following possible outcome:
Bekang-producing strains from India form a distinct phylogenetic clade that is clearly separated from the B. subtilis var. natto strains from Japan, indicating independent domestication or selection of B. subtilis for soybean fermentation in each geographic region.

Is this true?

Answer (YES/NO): YES